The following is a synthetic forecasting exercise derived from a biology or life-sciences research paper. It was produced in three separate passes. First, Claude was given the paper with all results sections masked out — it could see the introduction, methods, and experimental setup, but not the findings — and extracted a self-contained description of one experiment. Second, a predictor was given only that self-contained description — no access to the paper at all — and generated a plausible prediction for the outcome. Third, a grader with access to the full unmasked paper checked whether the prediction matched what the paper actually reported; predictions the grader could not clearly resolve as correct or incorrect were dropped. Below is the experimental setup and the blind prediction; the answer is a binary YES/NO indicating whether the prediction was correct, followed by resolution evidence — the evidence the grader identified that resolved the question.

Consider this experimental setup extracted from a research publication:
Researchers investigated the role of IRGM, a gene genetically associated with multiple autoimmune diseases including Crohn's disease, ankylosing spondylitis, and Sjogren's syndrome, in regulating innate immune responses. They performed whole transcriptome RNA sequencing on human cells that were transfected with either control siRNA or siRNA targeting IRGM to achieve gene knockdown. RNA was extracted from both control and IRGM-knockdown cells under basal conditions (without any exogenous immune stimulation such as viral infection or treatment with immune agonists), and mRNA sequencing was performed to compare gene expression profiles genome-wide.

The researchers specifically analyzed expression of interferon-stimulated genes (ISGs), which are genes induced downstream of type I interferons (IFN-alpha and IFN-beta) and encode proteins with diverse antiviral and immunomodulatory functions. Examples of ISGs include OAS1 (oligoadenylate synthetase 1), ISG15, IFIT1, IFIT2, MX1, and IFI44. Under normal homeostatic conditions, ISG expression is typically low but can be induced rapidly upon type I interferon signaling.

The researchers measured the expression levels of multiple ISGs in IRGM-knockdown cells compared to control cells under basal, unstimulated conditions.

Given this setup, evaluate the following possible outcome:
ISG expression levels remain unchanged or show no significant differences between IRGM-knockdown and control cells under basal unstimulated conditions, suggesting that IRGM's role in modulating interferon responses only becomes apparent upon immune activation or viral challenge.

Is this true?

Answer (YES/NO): NO